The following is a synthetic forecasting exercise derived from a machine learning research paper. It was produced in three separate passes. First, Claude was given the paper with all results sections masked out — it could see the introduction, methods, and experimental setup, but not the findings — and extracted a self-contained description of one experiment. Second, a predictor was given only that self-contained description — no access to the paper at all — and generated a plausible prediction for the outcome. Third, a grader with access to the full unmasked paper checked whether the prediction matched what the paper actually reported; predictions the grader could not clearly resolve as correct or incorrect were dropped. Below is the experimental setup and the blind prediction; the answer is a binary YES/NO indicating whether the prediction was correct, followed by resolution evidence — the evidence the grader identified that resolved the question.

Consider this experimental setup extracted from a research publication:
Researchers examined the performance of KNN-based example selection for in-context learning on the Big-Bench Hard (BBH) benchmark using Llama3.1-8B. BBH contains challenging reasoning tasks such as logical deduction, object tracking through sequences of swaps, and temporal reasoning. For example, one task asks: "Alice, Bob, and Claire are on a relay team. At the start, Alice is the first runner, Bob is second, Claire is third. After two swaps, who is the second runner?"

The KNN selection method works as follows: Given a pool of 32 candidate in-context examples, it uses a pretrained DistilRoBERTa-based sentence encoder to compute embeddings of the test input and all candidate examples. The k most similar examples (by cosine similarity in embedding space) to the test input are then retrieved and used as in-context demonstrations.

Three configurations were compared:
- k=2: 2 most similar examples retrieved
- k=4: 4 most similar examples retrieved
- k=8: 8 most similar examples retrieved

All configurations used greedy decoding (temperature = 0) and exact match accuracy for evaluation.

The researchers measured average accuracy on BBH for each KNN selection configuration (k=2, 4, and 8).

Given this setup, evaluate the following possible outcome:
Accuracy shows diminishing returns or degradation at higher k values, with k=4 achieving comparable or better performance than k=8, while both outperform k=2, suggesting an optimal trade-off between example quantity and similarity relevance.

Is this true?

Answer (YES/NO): NO